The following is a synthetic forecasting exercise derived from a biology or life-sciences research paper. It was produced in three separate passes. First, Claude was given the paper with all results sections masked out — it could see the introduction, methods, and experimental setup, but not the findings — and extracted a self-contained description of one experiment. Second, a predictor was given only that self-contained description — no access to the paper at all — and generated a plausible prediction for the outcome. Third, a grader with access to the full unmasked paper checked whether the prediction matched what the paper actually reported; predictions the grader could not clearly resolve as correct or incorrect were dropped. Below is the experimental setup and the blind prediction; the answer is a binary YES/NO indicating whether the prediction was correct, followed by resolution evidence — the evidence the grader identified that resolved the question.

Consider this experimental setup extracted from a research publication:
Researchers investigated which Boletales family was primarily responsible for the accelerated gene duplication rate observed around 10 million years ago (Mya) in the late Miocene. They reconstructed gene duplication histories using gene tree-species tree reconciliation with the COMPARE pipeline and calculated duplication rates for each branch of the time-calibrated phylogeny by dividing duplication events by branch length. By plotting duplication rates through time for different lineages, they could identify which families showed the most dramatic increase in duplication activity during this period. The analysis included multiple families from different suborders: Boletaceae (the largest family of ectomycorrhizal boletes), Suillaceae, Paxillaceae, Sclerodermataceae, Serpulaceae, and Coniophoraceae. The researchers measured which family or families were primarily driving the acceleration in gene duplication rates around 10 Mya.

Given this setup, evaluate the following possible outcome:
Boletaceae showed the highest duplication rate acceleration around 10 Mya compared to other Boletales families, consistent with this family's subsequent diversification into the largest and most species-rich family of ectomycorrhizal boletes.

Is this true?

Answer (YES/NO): YES